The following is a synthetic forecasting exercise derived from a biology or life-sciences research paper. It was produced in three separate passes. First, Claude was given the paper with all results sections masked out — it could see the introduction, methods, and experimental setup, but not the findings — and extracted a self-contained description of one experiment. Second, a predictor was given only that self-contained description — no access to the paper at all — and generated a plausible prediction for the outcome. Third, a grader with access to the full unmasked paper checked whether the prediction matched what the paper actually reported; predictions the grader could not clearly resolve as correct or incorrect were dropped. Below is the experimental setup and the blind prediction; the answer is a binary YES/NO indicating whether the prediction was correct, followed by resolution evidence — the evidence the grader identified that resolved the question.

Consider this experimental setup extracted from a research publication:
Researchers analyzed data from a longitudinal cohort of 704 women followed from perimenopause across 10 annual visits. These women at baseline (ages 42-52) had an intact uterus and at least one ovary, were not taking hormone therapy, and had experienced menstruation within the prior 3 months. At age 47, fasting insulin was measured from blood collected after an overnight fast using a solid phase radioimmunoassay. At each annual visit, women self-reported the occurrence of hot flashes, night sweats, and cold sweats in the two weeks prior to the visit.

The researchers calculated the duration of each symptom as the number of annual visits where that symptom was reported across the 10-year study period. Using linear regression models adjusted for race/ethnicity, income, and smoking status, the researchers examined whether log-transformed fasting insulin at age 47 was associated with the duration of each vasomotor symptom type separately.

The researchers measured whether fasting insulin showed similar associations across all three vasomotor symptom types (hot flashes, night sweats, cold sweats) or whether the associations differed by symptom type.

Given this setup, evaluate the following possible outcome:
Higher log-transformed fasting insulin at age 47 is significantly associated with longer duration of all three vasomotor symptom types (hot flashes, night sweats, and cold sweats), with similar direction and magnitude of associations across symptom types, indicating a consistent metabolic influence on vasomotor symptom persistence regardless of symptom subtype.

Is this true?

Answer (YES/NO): NO